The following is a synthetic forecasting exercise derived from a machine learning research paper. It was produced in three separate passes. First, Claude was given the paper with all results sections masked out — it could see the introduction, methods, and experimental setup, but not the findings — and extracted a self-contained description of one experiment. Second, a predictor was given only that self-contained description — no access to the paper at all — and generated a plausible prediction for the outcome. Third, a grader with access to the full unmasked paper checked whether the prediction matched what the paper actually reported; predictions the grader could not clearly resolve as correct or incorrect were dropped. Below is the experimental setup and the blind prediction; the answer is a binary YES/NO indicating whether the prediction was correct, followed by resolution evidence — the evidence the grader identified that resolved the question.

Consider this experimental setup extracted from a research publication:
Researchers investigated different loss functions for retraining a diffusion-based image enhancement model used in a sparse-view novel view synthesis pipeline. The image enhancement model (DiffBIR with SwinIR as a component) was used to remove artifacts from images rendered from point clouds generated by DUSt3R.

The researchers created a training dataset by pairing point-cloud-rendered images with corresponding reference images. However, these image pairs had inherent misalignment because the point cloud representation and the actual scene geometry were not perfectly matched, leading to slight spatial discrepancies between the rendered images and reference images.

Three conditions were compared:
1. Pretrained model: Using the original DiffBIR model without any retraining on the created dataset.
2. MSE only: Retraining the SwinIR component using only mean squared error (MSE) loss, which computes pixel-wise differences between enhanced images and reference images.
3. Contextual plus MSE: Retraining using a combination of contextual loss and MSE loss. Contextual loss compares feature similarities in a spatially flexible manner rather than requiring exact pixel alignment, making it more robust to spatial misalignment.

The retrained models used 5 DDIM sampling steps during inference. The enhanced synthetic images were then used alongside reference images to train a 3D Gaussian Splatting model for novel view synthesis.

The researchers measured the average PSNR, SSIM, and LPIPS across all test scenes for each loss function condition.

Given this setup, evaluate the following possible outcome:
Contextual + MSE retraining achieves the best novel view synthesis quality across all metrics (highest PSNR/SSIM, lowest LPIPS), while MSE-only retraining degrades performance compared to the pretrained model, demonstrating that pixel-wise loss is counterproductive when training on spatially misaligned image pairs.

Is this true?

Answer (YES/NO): NO